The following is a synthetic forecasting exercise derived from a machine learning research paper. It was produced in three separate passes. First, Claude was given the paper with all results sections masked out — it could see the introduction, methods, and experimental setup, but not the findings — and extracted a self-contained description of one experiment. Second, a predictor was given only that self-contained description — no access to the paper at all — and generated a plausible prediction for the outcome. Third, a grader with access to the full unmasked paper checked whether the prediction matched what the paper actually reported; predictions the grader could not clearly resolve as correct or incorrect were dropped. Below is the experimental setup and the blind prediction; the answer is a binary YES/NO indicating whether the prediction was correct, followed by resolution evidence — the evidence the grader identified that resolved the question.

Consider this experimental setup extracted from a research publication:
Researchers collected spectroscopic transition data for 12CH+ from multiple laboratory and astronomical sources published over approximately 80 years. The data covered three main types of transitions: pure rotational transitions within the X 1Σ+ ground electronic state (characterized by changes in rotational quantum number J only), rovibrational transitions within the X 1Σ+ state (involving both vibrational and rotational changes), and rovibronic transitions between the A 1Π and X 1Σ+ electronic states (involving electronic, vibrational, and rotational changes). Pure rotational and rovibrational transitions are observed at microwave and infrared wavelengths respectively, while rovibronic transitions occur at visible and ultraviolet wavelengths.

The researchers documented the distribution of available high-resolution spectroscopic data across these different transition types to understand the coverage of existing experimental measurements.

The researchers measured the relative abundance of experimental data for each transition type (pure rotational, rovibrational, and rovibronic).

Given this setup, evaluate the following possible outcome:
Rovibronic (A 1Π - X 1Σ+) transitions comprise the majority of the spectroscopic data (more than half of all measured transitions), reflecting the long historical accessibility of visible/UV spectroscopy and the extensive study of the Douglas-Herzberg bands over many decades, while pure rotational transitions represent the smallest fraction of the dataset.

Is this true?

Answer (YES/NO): YES